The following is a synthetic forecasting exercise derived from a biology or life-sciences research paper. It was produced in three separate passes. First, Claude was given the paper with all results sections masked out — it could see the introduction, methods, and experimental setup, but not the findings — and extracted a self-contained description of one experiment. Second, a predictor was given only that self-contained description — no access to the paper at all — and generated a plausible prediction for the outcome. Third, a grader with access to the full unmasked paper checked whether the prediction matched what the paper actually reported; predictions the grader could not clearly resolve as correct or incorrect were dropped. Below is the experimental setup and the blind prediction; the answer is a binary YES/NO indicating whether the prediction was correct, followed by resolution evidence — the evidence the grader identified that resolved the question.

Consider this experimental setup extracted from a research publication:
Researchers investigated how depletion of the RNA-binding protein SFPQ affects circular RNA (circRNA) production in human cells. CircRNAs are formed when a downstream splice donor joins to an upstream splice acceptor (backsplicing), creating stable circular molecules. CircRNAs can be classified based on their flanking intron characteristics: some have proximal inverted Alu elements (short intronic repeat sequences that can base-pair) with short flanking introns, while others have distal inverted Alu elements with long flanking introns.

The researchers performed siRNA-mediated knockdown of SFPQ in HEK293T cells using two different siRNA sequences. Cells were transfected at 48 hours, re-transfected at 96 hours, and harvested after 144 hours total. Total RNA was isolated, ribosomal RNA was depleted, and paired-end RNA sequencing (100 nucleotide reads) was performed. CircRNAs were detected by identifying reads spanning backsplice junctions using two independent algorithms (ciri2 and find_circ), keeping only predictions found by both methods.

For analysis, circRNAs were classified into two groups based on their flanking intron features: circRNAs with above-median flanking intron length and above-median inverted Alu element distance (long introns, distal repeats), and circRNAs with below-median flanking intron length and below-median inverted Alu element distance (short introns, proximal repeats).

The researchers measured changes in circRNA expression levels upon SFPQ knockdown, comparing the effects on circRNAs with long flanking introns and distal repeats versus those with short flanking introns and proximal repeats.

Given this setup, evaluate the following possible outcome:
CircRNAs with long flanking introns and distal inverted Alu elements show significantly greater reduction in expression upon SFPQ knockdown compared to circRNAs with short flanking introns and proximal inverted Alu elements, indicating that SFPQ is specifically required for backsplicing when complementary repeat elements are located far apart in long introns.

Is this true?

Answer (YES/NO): YES